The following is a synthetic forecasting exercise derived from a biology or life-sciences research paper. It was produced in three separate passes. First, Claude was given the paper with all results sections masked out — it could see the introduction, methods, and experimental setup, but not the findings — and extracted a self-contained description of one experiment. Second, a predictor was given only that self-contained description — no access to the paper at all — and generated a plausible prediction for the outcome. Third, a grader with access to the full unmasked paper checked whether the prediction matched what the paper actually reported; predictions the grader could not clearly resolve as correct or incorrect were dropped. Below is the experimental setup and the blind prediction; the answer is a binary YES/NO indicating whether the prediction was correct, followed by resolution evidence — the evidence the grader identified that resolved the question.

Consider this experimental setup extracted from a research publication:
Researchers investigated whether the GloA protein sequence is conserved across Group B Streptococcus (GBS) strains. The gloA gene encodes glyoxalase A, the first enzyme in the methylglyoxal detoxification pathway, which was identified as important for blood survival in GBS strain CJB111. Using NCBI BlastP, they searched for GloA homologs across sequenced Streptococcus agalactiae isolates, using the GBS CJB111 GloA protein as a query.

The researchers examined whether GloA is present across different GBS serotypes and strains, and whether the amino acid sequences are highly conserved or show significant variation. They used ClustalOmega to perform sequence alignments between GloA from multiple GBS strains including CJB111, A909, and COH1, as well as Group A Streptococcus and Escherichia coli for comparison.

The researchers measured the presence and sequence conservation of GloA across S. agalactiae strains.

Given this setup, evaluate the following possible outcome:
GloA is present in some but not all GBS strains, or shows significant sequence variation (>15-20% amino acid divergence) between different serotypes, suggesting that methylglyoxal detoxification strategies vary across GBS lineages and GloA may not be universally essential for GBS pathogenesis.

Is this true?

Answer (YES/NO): NO